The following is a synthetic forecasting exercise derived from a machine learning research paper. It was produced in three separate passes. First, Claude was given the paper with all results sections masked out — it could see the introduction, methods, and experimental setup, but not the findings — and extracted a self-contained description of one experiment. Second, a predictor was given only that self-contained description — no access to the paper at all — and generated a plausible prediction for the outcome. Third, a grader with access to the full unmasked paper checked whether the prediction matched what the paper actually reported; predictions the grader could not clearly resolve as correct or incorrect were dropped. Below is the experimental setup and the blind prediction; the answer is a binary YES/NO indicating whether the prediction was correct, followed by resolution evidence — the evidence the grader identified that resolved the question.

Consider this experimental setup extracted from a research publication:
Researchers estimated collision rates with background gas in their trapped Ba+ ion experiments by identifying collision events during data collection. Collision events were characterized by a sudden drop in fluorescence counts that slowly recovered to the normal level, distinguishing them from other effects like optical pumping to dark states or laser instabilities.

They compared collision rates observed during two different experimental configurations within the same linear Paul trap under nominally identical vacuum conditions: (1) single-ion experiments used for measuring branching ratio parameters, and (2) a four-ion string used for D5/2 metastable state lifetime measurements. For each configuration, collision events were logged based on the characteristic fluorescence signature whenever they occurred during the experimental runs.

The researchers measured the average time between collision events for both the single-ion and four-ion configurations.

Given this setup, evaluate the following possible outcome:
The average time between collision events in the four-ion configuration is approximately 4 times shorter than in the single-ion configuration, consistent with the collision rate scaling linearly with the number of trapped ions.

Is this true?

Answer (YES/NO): NO